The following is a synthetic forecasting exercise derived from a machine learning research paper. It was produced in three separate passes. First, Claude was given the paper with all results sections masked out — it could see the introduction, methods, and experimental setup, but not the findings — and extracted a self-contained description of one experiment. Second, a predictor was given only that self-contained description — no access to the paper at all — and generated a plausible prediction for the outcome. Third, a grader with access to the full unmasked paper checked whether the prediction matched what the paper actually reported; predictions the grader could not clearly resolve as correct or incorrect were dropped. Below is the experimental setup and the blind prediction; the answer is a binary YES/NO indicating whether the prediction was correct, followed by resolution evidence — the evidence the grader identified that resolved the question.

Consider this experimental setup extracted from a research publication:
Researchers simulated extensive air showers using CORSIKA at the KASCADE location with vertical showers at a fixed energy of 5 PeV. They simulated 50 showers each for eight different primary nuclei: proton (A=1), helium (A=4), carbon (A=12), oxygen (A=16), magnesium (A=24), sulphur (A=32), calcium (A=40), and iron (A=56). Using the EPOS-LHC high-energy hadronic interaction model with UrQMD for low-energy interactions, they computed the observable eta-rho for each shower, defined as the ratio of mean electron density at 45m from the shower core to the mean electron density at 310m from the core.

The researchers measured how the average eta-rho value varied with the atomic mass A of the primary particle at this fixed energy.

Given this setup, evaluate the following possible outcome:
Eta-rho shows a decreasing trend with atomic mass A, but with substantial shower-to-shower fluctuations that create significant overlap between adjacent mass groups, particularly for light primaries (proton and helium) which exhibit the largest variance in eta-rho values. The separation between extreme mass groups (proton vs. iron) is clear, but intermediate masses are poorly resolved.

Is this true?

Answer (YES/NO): NO